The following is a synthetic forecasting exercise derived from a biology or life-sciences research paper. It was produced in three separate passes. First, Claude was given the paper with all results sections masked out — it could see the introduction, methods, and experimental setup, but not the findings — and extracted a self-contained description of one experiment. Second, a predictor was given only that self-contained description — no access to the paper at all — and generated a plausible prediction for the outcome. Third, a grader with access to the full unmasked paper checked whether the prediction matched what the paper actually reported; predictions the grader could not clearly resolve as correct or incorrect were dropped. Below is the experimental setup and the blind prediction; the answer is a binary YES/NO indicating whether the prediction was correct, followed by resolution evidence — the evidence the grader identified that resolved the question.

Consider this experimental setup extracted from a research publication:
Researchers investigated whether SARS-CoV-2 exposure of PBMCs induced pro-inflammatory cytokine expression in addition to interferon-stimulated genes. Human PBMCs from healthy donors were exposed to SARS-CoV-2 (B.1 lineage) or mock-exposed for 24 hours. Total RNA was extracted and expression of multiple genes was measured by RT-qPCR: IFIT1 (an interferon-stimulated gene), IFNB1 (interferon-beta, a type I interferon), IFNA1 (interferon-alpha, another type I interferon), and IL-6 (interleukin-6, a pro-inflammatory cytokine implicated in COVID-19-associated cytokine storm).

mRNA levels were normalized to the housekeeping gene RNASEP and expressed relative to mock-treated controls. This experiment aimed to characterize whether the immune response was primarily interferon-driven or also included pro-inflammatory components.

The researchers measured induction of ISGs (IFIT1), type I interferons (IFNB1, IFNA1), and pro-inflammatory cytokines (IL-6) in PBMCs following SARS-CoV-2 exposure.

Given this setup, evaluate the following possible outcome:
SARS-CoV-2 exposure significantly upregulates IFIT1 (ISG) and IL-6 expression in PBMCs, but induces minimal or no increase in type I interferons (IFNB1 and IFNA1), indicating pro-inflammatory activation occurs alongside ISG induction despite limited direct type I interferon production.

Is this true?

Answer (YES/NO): NO